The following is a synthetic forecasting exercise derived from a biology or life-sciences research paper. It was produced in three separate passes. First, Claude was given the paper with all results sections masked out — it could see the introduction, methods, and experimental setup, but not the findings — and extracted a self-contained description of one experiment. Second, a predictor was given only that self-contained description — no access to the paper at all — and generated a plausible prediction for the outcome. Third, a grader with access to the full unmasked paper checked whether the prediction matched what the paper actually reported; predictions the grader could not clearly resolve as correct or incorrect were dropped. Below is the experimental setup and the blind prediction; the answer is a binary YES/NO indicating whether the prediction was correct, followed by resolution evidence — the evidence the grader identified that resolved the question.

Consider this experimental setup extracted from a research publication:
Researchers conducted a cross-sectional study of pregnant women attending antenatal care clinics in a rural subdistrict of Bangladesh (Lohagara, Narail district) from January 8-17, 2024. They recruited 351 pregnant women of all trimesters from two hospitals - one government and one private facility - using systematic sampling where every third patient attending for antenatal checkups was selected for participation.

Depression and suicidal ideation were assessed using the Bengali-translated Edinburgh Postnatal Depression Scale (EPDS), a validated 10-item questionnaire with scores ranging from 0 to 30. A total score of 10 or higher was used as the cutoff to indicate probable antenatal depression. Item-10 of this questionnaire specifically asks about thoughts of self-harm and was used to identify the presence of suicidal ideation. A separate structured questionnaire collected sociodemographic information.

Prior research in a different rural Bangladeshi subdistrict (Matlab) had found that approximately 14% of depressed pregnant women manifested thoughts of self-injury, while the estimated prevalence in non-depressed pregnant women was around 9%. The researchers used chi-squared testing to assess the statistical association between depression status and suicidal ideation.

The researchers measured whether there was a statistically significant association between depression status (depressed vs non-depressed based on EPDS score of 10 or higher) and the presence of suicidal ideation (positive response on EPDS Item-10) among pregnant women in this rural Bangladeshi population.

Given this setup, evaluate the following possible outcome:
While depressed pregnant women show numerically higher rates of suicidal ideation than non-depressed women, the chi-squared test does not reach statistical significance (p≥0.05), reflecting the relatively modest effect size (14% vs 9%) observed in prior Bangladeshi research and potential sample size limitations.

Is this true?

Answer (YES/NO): NO